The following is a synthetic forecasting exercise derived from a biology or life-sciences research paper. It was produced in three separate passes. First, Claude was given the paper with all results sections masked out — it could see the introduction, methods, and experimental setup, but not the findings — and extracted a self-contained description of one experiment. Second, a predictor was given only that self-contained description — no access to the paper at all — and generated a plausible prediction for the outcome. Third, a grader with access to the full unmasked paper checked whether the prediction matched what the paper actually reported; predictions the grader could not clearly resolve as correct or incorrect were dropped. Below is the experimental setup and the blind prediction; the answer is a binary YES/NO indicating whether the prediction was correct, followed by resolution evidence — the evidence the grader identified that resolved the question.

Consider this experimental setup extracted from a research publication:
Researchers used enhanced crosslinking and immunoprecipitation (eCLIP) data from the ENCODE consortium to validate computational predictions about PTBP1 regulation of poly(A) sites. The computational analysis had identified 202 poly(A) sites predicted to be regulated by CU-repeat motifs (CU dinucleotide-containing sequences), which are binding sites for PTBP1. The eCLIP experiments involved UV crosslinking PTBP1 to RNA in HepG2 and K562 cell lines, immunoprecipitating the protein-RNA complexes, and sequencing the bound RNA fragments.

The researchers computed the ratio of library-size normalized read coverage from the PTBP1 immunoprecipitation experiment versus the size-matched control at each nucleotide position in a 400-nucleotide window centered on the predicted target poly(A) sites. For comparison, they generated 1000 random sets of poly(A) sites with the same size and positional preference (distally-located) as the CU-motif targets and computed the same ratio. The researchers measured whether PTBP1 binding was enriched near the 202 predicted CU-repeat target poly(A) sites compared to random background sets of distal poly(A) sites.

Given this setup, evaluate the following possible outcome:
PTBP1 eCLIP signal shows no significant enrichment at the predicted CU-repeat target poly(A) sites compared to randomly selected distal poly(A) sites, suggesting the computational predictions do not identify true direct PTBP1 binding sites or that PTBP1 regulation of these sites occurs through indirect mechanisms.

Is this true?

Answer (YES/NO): NO